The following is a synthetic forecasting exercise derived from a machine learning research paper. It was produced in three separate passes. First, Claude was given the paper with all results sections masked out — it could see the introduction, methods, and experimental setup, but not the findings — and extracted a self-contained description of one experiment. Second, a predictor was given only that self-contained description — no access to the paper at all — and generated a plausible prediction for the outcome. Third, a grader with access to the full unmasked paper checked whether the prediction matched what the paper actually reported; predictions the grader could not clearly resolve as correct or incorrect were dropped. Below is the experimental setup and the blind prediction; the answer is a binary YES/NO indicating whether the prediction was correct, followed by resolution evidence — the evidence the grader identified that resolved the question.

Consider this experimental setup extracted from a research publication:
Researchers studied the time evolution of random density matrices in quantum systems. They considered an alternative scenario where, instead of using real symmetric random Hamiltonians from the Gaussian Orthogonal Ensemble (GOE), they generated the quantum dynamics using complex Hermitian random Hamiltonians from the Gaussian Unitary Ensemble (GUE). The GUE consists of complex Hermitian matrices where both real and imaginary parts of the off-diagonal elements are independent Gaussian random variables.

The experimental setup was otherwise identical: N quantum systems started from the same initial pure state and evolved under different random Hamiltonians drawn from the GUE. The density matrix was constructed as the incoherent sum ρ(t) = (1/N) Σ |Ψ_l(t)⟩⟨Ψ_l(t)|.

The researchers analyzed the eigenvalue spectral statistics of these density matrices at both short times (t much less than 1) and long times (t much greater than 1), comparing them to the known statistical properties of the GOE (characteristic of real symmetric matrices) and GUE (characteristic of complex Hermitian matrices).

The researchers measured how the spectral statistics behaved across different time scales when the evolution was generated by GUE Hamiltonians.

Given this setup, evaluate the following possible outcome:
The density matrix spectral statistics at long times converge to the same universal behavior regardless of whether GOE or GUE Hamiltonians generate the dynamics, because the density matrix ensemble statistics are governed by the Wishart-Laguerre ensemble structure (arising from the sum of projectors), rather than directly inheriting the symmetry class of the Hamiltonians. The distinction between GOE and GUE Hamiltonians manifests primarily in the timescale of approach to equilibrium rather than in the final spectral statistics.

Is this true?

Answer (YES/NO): YES